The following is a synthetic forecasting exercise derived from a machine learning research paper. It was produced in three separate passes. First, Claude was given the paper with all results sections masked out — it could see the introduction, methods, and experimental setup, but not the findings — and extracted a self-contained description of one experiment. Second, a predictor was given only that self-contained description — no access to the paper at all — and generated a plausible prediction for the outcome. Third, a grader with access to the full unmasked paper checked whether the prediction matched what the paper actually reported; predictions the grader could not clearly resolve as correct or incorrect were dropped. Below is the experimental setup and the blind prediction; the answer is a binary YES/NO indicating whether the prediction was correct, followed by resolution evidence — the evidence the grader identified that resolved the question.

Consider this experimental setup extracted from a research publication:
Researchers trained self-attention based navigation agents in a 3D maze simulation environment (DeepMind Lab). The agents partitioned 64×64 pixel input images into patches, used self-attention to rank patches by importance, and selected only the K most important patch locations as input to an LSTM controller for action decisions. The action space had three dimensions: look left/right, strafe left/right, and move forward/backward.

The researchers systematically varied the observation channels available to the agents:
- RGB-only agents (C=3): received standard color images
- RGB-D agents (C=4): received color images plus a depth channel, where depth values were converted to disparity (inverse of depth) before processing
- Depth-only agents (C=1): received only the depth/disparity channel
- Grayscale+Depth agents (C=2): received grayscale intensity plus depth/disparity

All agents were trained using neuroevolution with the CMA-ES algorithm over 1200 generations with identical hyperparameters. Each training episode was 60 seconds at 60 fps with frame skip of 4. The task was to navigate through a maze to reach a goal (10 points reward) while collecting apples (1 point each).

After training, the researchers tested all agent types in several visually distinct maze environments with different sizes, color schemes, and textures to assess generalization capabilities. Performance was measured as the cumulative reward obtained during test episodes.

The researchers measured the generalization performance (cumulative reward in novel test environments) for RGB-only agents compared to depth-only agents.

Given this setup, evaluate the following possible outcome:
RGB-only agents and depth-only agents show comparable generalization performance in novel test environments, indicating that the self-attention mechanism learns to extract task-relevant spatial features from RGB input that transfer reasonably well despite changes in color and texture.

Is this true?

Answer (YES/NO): NO